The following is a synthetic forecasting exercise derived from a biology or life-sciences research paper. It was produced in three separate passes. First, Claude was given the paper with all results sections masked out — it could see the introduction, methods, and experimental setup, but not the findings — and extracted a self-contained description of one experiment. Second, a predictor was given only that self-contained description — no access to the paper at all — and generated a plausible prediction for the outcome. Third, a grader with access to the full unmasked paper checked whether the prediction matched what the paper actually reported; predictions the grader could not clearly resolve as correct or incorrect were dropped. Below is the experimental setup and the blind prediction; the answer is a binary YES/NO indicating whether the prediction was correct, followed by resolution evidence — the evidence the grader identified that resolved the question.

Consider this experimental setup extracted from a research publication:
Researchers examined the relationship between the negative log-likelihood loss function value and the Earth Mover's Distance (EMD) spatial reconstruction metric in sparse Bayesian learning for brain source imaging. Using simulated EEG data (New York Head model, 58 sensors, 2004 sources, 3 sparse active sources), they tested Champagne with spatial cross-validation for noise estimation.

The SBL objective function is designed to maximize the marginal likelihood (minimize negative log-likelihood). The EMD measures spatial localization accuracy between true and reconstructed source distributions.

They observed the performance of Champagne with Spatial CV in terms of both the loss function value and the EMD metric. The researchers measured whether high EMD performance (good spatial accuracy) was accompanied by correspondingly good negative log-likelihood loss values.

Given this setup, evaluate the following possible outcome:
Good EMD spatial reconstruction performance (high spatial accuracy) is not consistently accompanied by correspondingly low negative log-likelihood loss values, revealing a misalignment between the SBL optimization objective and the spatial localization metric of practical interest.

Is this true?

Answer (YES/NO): YES